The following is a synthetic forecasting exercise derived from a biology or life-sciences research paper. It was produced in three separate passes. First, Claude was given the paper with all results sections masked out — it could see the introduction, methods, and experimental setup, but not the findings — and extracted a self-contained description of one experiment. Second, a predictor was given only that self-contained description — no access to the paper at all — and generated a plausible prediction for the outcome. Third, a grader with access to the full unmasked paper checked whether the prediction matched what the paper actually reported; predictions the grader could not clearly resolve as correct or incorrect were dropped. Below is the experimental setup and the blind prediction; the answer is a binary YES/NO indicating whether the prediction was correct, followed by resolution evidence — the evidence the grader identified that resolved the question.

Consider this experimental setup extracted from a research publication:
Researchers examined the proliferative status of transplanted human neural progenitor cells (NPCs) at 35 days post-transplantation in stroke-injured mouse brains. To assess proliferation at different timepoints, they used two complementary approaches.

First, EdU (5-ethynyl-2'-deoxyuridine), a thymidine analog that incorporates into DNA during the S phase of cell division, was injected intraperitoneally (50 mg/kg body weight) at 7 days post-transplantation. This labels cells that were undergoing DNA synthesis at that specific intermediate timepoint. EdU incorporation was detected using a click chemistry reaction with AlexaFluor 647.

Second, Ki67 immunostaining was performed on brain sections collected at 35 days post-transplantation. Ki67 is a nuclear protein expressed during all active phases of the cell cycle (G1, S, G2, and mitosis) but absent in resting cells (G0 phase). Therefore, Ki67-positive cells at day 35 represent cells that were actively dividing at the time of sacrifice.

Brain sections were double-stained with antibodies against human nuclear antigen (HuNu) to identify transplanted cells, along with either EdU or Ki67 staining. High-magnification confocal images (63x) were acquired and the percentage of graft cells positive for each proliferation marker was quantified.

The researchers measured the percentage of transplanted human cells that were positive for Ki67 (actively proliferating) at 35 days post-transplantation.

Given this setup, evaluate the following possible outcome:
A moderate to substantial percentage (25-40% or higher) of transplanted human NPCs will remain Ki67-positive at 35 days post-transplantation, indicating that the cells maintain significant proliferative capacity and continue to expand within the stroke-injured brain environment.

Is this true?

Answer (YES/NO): NO